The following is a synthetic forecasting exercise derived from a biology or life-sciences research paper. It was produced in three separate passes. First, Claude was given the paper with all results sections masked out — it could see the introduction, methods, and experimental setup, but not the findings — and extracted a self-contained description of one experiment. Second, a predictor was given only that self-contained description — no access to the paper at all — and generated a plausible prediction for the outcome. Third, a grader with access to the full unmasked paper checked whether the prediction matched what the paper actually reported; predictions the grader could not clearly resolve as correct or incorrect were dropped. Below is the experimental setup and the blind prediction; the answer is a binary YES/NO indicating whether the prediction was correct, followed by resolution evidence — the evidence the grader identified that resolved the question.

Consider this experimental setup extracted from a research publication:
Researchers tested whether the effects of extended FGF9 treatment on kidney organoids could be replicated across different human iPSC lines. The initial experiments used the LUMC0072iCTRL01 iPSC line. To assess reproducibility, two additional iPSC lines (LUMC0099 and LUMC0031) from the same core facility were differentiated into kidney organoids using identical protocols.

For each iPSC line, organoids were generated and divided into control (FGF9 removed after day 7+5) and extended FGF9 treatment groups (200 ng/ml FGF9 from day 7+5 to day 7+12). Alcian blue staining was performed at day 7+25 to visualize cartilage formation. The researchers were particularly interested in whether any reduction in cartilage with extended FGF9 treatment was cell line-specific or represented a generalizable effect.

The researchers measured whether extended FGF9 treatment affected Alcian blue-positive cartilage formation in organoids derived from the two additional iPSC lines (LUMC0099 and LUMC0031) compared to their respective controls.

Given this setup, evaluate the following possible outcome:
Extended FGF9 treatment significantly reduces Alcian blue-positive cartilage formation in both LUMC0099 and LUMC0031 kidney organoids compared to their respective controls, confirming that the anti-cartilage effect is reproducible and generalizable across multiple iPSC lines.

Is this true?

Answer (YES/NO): YES